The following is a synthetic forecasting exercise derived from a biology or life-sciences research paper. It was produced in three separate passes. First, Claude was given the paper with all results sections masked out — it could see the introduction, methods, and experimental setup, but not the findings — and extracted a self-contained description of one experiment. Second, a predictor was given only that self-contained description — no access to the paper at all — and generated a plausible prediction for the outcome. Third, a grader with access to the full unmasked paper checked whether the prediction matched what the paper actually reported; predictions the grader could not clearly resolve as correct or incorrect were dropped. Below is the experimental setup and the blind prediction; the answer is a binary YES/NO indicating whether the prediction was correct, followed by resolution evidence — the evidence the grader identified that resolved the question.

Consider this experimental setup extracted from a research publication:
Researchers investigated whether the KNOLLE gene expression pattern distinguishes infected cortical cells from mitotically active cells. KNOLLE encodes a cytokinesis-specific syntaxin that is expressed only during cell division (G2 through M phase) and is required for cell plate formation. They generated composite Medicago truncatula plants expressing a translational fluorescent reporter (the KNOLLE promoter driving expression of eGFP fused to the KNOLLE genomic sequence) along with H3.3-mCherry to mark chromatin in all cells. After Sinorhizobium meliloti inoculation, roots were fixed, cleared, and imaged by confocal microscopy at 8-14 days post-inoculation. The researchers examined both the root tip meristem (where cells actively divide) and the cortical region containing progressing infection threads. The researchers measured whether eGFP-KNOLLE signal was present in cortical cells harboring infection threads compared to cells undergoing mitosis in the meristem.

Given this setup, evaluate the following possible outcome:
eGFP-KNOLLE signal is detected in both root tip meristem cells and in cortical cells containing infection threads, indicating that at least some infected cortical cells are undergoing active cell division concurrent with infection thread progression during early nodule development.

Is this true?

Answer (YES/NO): NO